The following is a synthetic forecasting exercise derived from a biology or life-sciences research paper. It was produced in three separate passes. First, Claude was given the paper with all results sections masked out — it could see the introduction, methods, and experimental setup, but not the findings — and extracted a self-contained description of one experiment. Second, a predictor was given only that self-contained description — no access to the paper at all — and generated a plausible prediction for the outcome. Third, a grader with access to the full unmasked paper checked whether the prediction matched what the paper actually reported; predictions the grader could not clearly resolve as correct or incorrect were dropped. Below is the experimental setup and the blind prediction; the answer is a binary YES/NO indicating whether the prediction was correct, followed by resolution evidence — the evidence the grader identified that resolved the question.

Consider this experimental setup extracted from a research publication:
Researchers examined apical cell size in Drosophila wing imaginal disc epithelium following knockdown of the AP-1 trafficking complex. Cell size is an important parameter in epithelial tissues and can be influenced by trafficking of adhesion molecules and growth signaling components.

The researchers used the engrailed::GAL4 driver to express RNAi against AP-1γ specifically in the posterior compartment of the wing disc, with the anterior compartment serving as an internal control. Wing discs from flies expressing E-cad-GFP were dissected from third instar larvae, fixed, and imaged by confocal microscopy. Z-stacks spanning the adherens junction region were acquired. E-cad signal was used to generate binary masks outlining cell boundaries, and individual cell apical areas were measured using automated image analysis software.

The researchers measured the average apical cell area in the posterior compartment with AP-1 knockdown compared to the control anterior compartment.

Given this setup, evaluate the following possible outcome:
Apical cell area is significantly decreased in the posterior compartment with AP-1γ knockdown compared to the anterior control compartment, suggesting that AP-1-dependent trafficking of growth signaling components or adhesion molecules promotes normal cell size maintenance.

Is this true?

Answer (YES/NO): NO